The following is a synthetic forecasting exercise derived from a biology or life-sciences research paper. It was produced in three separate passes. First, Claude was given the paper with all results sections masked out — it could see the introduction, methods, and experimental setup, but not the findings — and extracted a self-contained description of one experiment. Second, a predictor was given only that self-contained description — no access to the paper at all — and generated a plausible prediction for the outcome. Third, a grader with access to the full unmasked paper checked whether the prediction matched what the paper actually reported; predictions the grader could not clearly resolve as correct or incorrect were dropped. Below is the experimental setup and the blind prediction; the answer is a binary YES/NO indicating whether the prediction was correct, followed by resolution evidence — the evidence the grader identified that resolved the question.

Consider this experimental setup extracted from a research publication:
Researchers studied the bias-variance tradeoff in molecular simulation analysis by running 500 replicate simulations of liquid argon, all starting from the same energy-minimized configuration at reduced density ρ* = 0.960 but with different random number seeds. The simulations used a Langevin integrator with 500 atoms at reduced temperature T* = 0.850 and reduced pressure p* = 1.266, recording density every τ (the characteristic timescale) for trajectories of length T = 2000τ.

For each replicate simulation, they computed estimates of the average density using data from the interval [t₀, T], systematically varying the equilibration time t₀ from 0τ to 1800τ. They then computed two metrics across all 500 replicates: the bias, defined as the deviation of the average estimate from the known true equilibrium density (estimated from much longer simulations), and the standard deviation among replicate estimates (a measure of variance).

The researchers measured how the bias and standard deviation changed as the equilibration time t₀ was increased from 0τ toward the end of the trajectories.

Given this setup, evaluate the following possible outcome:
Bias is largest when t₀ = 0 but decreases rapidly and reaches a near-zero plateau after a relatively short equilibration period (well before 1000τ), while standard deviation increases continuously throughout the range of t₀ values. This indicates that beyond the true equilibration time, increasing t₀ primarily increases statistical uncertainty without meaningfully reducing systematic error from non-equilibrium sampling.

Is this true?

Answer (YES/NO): NO